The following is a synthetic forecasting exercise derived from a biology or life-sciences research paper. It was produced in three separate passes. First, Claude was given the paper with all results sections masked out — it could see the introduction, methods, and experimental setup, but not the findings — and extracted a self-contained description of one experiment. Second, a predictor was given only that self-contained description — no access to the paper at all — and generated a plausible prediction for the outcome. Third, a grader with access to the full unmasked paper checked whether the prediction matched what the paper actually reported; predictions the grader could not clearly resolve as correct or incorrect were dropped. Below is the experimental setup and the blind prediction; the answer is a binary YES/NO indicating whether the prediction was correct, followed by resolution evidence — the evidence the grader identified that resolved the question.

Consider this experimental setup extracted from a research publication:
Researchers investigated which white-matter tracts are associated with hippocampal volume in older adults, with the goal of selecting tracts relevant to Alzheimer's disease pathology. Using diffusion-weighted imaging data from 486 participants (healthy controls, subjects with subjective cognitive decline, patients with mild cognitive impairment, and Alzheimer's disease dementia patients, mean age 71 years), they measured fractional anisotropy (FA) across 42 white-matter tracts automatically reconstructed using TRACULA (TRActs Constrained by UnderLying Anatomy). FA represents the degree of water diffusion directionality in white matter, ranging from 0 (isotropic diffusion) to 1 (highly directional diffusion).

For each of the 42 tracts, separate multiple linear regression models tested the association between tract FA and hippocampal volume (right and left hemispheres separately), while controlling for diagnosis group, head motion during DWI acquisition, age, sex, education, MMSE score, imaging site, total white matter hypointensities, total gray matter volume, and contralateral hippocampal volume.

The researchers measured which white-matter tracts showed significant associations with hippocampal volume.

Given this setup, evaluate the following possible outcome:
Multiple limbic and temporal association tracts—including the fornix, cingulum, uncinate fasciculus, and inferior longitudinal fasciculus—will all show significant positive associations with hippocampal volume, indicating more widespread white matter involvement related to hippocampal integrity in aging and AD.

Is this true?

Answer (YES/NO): NO